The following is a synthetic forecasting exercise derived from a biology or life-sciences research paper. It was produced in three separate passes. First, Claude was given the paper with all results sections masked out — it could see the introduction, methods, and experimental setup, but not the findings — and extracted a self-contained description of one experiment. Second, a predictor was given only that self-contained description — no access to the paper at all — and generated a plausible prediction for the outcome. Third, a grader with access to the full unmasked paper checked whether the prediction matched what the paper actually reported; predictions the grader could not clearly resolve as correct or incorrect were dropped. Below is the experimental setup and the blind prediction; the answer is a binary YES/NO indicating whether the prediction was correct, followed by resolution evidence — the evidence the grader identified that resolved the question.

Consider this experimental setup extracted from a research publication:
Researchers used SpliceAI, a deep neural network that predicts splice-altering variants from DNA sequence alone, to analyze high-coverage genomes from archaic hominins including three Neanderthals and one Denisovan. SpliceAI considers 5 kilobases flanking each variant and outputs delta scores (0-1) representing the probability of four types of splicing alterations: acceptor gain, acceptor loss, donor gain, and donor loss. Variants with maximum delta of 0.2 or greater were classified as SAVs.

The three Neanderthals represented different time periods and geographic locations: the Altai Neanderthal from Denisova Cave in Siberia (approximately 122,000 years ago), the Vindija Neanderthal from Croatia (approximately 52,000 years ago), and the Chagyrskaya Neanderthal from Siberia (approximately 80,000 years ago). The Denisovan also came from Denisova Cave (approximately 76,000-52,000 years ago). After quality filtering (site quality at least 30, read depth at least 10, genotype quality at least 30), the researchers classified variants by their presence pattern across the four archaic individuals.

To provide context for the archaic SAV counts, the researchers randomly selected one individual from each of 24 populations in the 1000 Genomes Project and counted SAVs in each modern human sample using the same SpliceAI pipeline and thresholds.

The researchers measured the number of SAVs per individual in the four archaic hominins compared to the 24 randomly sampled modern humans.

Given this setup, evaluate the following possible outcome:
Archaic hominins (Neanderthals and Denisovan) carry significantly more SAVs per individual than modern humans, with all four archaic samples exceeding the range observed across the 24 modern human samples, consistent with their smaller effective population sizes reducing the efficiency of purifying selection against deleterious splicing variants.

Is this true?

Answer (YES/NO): NO